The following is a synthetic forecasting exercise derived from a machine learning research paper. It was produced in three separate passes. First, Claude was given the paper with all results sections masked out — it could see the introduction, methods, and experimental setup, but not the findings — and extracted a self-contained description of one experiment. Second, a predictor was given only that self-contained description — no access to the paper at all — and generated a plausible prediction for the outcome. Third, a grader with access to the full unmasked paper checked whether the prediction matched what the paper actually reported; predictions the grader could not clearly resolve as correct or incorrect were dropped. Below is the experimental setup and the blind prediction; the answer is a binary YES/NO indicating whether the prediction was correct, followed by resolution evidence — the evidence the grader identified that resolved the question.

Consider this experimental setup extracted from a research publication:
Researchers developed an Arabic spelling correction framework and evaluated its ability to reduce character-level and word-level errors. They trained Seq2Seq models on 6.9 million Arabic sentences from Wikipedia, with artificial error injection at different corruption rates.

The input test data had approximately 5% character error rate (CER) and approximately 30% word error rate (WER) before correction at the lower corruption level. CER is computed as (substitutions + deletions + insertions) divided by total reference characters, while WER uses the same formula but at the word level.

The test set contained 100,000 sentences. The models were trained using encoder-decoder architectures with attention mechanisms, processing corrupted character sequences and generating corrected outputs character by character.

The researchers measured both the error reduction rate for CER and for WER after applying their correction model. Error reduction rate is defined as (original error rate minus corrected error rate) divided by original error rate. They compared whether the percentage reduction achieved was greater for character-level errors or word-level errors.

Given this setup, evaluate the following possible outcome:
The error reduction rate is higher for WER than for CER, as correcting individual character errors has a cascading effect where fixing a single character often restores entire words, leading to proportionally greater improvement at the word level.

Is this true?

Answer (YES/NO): YES